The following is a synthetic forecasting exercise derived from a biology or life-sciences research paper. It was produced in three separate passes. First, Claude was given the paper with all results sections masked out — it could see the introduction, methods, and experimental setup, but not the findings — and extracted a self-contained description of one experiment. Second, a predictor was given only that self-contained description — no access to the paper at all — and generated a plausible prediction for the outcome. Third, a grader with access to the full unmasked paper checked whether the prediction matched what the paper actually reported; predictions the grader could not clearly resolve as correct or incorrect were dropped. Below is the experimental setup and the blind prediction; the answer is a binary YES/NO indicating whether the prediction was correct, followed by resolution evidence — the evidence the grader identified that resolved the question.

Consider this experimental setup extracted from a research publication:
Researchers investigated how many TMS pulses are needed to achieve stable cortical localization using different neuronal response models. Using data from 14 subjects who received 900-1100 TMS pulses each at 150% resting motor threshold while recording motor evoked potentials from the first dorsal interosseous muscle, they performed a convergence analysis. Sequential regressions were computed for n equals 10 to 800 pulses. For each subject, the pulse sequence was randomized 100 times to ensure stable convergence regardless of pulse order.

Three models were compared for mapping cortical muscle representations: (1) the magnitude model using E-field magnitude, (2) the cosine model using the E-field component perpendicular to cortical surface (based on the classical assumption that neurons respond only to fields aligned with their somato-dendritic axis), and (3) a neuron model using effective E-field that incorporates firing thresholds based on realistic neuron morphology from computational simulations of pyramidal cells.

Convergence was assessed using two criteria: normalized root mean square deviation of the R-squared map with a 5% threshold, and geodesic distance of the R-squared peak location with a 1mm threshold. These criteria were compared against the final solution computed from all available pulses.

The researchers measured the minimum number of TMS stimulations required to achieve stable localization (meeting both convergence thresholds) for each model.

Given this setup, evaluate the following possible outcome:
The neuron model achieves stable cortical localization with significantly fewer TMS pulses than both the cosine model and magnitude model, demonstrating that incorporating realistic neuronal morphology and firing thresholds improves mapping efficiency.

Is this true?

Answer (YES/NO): NO